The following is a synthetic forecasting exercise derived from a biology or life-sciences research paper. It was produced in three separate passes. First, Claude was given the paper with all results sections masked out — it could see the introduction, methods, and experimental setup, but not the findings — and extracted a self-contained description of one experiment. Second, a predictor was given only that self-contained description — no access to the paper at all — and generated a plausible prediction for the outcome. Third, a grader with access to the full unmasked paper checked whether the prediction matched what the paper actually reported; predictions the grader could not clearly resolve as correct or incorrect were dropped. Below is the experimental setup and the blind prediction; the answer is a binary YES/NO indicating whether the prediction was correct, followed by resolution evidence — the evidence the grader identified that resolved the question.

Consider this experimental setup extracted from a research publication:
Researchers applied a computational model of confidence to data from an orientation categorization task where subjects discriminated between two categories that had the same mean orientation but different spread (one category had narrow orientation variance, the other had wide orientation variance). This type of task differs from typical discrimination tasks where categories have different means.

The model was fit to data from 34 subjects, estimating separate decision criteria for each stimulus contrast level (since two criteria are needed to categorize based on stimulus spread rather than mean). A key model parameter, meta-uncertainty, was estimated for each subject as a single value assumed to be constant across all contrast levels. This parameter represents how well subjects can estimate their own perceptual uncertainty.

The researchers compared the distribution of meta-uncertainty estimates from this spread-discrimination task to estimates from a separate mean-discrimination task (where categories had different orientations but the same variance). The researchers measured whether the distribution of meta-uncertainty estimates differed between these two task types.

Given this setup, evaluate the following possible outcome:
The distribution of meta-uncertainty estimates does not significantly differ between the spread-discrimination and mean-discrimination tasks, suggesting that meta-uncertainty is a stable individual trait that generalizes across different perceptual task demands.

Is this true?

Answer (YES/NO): NO